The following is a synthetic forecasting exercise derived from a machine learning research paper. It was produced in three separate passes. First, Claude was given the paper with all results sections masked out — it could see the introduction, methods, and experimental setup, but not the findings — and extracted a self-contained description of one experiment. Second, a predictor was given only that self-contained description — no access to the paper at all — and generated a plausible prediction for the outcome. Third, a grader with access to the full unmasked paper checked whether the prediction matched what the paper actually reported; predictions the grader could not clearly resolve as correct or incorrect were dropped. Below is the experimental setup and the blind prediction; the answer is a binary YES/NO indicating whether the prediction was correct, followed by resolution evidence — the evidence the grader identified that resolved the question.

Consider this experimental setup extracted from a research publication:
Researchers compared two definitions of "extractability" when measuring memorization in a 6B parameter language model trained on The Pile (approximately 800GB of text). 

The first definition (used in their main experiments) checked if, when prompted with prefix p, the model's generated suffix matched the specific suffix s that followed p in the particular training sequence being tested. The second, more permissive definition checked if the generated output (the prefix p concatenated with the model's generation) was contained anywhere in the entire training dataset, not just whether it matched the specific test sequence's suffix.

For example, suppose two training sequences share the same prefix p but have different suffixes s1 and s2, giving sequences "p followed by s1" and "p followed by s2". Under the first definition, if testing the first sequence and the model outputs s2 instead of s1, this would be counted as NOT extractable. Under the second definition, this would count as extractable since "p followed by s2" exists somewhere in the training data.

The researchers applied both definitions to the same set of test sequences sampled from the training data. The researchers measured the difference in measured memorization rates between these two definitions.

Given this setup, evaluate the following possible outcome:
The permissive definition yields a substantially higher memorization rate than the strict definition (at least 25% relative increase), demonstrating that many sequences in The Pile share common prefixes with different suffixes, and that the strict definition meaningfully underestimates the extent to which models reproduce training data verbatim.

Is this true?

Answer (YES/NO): YES